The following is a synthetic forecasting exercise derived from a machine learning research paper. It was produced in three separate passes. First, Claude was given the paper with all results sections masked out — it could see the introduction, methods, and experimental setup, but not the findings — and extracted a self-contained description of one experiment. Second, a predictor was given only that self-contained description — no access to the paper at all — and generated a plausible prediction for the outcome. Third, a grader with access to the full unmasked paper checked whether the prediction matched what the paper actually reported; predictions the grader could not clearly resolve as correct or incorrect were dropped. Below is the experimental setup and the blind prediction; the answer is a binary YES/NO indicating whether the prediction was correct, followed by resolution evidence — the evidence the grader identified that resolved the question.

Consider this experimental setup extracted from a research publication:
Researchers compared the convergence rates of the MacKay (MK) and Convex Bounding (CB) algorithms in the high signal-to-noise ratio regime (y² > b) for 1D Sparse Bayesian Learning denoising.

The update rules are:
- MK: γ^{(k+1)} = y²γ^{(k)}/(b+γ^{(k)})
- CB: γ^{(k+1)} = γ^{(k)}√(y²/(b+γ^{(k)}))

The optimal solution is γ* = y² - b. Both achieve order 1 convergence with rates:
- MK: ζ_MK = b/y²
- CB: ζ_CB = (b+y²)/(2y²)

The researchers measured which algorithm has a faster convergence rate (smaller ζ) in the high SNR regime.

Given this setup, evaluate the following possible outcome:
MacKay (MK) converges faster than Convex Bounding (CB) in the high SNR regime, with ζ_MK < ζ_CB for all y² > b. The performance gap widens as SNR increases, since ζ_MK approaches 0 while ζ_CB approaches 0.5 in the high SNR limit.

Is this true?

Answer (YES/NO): YES